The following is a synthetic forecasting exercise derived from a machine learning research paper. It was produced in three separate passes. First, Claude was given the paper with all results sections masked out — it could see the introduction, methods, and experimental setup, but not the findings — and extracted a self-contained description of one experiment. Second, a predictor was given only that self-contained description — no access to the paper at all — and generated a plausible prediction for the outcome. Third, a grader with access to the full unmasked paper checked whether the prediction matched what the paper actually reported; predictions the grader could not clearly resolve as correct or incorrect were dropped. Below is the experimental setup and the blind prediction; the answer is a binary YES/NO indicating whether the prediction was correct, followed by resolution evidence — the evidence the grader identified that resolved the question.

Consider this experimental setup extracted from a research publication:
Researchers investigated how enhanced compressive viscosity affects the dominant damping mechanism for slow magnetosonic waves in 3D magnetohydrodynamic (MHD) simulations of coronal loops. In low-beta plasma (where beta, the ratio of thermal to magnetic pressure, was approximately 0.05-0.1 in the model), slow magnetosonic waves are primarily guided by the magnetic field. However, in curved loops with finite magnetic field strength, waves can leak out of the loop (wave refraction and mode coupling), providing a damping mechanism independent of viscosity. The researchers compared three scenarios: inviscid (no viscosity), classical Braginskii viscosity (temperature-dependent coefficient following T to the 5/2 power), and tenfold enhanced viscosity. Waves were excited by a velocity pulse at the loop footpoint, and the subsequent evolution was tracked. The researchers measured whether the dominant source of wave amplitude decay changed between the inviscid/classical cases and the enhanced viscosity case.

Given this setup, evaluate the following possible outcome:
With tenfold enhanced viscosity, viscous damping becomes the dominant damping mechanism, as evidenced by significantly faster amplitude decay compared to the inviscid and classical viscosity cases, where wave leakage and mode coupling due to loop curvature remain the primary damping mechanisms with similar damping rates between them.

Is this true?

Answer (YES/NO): NO